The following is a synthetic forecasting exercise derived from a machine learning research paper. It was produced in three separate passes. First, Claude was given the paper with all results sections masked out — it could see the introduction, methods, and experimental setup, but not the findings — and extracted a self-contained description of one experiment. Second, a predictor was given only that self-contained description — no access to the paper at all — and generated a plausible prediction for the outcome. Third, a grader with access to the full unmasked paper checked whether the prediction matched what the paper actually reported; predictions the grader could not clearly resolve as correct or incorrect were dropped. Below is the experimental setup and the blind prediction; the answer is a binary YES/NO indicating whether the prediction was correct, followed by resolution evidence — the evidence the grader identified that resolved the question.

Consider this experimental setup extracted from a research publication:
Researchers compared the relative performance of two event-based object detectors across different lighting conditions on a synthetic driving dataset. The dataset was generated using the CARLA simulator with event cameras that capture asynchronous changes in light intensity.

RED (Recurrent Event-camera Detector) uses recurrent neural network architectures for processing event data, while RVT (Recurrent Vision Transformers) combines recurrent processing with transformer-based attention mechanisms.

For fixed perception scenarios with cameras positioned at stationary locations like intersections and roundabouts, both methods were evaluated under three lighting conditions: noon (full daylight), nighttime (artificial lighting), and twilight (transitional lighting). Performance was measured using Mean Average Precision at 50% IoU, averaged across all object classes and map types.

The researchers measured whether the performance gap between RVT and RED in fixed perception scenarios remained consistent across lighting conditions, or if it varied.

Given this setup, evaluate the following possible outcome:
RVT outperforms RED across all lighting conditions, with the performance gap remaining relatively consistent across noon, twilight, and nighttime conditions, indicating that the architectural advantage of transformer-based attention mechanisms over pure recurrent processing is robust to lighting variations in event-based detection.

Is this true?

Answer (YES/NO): NO